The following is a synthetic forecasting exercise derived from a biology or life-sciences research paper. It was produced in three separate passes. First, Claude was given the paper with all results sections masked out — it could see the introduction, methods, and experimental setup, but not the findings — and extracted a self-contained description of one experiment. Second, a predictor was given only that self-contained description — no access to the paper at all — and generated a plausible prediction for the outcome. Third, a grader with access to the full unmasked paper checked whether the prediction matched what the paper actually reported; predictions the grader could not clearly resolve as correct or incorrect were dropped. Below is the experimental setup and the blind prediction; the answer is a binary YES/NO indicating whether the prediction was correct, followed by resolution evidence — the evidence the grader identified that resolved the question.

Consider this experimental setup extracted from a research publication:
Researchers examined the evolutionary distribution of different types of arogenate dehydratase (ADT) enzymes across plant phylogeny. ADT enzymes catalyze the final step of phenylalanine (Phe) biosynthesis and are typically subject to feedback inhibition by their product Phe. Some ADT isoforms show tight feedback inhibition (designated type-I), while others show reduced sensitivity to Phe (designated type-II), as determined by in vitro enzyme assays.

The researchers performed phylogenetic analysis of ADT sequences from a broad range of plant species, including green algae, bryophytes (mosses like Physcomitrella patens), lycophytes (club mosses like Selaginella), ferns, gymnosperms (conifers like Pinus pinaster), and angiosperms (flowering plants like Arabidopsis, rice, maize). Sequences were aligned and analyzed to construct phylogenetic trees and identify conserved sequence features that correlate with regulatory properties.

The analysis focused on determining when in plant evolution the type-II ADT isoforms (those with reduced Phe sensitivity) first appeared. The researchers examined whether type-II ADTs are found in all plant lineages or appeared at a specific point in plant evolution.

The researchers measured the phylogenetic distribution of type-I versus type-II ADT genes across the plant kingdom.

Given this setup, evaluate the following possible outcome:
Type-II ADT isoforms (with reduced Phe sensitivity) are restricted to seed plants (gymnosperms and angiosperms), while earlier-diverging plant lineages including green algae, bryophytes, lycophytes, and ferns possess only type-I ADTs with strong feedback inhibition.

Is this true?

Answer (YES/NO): NO